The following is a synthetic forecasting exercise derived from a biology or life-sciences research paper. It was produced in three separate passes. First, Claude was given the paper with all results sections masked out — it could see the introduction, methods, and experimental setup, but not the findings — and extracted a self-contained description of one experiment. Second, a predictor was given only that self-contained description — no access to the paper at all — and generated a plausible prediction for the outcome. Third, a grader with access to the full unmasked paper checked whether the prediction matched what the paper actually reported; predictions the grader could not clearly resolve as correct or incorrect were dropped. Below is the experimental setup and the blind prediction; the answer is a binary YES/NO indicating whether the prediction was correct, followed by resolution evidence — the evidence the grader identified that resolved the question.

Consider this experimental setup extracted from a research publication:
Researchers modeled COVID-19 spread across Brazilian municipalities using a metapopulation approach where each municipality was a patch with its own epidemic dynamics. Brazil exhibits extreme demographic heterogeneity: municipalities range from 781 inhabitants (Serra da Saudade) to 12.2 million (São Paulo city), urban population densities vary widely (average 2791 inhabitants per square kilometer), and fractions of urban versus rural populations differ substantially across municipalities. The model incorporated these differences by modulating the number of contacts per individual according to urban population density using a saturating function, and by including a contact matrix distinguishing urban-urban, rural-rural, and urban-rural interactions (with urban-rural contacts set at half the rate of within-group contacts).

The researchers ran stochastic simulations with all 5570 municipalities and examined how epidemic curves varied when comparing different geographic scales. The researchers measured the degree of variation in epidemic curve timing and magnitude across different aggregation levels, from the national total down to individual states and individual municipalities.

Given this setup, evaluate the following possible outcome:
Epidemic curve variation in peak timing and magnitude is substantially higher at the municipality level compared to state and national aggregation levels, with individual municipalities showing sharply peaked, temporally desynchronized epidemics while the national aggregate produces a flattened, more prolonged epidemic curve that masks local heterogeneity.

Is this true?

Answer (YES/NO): YES